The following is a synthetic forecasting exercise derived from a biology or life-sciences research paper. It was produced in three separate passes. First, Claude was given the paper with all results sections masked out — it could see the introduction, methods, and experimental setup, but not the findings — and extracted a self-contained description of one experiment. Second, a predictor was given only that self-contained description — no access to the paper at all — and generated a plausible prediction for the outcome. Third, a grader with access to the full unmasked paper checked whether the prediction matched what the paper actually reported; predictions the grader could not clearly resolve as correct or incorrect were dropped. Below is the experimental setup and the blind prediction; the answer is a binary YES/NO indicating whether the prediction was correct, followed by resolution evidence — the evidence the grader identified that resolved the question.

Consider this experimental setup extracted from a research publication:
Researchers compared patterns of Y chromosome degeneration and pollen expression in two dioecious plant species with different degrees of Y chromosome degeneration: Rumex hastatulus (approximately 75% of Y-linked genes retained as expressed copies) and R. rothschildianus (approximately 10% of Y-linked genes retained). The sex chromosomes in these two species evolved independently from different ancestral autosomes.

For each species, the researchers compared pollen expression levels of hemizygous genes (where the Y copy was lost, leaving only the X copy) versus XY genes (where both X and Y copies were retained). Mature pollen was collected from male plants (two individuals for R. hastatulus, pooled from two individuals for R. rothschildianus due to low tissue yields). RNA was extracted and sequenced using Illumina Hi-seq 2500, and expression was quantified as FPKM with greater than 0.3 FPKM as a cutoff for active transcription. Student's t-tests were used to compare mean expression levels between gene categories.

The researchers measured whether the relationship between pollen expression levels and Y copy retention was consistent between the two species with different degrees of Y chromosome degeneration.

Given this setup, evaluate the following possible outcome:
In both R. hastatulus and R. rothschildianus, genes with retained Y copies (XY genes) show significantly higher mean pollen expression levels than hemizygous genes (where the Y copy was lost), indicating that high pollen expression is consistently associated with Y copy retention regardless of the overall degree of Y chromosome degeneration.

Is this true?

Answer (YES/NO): YES